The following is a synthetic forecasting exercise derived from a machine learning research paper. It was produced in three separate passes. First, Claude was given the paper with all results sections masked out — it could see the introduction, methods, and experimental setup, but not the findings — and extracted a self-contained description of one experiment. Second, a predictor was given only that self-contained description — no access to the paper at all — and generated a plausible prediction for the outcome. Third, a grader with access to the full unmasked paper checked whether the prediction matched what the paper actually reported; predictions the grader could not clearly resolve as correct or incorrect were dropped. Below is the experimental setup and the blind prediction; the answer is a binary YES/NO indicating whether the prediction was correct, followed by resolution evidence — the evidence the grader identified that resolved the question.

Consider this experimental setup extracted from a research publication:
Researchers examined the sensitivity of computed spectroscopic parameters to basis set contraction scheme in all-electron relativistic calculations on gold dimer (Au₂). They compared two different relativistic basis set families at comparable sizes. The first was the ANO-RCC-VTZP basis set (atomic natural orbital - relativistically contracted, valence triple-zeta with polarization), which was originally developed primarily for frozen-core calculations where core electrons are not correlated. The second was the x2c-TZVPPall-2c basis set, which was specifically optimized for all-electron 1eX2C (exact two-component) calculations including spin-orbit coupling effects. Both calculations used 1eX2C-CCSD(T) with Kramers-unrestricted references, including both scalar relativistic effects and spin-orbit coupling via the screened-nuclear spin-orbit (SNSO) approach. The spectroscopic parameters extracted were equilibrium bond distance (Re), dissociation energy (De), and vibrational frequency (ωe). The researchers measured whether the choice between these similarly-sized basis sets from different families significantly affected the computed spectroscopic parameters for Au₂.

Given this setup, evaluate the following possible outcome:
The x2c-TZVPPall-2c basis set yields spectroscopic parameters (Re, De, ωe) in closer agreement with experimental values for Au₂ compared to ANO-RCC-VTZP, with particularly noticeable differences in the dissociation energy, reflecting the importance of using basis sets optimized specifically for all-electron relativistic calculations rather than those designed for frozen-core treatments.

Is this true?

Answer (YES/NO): YES